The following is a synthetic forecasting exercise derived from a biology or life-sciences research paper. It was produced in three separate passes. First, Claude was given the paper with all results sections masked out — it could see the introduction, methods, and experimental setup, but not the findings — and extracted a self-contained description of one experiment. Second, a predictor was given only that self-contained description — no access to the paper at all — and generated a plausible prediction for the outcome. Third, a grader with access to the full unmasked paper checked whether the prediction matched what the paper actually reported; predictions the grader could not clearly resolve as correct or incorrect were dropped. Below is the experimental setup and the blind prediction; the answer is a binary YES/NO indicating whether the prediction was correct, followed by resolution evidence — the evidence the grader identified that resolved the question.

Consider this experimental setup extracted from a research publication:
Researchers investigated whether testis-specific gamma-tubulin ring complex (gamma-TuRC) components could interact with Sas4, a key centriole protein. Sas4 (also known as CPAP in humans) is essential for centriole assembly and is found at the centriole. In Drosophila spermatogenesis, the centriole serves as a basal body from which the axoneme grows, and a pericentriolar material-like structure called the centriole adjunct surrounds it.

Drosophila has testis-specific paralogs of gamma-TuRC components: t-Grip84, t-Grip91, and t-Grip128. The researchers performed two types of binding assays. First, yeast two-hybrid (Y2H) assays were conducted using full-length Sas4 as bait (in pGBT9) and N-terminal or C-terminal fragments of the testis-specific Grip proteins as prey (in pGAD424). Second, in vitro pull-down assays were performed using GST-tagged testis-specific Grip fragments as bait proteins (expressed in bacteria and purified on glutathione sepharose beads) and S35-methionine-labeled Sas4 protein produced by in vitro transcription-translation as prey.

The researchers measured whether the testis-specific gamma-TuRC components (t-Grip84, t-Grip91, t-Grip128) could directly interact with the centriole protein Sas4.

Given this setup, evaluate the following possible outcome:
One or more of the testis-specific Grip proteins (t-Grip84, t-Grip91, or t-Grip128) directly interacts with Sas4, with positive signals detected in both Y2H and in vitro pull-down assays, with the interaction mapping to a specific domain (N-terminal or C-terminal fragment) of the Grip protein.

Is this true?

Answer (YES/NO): YES